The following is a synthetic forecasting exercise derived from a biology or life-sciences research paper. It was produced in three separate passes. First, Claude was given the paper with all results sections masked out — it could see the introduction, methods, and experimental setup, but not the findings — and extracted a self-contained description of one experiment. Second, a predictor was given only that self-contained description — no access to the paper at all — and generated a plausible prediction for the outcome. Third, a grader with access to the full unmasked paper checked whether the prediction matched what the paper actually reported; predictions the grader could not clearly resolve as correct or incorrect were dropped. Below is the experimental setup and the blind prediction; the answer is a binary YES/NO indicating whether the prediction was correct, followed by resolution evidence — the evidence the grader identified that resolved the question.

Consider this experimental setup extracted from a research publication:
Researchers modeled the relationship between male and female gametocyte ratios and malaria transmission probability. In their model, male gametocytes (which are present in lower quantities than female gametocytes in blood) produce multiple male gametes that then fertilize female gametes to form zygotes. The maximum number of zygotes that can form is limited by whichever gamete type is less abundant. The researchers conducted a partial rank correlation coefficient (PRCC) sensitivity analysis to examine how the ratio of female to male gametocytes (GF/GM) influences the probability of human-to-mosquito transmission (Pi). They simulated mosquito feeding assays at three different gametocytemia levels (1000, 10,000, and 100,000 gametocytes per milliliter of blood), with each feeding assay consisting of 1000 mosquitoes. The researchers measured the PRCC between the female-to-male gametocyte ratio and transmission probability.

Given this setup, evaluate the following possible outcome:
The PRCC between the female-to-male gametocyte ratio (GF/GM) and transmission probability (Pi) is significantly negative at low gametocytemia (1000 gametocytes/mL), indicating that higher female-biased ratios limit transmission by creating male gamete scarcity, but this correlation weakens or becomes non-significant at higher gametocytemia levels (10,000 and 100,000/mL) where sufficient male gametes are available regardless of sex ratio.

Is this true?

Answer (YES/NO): NO